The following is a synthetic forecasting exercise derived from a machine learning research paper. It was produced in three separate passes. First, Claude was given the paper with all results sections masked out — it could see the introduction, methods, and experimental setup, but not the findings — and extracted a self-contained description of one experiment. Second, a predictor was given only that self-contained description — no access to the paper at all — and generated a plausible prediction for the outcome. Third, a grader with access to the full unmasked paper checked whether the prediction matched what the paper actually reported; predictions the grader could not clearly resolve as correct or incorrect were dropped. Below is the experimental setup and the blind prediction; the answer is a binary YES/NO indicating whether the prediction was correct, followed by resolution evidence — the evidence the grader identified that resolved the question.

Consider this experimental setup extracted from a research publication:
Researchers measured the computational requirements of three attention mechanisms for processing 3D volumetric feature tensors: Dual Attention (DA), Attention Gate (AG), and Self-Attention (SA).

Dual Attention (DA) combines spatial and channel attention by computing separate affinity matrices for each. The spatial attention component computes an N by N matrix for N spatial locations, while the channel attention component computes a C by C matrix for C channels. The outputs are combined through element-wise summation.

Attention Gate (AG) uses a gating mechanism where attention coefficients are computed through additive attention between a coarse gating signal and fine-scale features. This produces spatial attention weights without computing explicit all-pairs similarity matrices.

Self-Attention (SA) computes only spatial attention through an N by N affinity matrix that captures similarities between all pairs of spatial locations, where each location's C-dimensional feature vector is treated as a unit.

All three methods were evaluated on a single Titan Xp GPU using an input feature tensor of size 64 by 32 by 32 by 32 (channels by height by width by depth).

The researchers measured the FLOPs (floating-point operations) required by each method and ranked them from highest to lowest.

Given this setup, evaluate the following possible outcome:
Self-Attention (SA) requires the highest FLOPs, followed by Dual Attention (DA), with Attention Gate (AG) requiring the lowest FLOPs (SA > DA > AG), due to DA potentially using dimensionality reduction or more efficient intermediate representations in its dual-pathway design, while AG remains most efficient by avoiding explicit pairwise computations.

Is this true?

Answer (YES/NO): NO